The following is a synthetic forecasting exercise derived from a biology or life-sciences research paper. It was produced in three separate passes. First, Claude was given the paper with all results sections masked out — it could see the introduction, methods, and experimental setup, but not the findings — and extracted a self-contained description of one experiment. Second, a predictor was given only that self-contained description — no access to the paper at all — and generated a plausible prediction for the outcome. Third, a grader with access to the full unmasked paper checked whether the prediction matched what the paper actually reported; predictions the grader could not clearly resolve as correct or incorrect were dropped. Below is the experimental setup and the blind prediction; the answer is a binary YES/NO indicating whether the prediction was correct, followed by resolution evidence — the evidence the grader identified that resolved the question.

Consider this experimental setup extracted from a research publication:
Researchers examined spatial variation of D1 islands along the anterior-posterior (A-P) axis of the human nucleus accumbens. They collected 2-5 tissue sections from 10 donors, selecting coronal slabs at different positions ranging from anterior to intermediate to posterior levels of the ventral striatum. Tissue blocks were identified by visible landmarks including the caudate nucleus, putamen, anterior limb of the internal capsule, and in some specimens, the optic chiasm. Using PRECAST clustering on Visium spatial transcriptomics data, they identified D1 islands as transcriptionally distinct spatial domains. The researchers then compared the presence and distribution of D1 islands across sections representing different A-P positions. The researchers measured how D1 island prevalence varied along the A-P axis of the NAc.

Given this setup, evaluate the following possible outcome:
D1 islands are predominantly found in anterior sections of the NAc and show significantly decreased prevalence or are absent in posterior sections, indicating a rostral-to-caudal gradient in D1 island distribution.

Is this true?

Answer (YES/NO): YES